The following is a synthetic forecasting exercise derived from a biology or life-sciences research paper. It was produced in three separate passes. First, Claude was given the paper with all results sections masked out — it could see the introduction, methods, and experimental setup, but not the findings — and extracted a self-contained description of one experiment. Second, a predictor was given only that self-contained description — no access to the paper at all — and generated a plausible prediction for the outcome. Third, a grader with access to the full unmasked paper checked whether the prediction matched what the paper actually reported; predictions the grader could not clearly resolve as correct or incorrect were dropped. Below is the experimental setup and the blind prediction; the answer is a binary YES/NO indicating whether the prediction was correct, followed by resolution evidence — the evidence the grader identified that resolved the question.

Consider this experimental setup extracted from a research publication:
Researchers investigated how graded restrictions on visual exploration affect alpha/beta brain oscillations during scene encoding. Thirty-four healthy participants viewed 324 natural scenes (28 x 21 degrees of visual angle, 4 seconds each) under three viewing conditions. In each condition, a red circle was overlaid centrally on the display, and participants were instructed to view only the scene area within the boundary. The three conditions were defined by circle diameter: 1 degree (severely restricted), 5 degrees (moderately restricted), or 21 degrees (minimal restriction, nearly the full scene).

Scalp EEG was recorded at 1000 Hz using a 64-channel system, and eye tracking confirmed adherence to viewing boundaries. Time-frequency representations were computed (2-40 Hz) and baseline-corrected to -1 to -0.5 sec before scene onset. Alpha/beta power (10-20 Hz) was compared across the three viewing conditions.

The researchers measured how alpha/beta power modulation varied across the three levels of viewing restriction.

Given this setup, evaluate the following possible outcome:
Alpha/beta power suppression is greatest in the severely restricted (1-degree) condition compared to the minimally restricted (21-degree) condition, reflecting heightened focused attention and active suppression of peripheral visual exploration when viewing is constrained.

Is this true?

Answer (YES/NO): NO